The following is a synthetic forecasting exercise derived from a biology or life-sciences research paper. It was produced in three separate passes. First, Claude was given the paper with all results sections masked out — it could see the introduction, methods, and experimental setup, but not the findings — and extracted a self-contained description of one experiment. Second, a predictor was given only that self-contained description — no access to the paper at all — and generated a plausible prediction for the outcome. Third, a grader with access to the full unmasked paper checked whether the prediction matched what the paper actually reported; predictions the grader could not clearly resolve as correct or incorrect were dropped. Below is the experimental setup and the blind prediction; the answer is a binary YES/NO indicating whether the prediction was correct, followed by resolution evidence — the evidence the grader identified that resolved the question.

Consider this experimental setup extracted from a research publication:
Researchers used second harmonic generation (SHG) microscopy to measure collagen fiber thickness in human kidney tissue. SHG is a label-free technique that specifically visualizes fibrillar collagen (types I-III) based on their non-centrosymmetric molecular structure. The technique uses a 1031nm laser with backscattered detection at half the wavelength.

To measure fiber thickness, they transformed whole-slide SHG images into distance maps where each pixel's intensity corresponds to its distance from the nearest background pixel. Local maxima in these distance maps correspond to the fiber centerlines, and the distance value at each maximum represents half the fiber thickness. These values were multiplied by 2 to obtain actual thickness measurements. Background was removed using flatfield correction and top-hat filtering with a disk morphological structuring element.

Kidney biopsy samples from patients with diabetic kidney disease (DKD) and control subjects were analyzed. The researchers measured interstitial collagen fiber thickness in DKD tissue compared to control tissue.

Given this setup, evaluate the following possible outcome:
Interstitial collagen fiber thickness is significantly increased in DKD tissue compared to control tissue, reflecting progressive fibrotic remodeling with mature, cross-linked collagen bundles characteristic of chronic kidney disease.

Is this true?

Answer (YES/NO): YES